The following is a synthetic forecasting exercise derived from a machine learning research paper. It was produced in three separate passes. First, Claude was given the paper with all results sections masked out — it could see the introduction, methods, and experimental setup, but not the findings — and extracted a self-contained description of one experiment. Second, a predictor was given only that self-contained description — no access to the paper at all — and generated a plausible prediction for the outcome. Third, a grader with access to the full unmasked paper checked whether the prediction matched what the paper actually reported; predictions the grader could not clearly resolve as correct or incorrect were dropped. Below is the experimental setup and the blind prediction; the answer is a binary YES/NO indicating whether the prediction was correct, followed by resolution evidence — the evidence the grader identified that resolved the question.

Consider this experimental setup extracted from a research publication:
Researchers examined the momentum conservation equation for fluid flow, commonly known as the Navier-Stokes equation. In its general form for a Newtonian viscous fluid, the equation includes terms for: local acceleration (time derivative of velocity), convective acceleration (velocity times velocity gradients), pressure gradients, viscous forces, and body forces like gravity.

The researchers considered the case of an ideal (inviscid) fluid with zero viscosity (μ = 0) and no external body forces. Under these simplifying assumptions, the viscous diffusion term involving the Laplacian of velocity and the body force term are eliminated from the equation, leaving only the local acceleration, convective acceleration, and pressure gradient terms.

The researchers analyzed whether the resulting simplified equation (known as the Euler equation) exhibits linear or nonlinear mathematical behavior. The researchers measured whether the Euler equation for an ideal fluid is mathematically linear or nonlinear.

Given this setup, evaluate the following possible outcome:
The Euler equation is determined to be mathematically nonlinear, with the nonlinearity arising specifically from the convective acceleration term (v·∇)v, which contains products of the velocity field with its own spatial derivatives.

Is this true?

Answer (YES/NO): YES